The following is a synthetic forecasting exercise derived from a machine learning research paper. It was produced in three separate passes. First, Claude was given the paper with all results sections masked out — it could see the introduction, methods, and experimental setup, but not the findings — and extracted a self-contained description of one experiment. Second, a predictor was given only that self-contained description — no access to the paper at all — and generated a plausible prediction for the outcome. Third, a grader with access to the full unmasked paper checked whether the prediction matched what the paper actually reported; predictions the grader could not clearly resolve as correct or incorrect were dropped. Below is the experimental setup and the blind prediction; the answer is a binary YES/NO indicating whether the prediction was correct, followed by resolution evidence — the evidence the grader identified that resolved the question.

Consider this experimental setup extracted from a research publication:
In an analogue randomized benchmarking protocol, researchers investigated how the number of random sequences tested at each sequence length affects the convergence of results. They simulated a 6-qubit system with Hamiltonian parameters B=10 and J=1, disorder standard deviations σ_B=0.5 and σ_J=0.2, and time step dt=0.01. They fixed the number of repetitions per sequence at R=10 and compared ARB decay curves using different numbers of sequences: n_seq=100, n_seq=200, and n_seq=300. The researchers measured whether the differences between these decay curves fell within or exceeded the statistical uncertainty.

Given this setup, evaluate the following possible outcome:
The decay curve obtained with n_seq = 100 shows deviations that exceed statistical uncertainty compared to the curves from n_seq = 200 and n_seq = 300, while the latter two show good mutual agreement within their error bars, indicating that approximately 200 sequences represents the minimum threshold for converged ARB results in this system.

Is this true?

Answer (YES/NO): NO